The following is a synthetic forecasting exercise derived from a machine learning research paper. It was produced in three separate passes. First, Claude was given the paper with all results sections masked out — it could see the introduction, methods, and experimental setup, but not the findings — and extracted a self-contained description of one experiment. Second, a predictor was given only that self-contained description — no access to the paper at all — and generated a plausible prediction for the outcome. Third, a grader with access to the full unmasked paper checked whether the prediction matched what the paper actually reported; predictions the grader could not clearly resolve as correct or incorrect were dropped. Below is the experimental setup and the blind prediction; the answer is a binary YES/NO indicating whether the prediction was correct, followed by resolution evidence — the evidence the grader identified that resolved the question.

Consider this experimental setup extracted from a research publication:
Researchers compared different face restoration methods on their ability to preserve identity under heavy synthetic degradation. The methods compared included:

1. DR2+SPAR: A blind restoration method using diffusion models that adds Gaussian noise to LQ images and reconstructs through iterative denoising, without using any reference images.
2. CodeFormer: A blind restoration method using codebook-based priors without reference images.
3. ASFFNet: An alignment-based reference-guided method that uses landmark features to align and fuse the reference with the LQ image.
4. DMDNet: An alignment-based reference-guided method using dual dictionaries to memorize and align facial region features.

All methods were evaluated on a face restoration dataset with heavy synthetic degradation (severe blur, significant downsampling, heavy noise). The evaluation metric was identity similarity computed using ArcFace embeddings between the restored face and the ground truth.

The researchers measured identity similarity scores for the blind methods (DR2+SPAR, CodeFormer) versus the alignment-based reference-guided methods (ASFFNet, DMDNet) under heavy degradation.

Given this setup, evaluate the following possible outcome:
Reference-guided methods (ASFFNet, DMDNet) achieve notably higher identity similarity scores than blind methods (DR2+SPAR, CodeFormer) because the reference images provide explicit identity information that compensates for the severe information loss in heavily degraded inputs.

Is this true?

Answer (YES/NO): NO